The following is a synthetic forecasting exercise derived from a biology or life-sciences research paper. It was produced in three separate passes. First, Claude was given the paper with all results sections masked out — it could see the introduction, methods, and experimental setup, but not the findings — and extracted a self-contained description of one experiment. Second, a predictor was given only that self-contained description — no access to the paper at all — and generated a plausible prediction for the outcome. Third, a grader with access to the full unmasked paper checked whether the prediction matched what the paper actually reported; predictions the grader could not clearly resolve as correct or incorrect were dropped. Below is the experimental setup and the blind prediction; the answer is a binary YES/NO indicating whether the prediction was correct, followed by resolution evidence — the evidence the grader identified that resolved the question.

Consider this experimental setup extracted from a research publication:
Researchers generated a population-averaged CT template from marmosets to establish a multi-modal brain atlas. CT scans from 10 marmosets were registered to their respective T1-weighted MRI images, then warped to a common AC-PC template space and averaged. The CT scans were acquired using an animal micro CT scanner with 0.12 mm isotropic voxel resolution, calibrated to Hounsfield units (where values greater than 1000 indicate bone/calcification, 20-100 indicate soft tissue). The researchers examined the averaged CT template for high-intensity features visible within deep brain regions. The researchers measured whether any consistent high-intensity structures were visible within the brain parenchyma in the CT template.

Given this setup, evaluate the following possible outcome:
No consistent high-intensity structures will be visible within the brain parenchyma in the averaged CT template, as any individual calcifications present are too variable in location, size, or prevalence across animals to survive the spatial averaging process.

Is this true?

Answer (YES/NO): NO